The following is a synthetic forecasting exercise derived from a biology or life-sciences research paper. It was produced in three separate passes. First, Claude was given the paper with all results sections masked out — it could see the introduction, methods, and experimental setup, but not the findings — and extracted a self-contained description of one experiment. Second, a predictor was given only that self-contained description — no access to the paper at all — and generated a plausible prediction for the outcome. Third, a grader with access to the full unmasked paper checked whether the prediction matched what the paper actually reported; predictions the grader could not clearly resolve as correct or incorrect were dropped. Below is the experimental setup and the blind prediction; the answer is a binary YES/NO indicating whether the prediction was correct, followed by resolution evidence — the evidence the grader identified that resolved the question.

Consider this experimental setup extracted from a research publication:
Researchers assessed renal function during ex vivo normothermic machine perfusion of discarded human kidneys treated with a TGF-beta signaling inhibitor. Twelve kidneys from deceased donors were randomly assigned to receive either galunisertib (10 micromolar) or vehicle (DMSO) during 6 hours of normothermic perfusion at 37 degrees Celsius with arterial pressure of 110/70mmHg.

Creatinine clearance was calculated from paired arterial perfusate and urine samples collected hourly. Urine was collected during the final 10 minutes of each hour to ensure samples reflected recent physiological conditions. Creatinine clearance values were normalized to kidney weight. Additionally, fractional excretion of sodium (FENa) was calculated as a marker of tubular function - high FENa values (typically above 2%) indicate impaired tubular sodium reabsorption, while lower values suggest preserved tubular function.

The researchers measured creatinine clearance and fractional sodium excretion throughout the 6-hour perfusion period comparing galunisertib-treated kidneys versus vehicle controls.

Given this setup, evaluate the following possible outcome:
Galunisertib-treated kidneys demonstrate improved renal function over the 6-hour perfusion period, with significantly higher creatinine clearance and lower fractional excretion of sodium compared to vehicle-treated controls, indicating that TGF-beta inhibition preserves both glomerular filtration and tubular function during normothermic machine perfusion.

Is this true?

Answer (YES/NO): NO